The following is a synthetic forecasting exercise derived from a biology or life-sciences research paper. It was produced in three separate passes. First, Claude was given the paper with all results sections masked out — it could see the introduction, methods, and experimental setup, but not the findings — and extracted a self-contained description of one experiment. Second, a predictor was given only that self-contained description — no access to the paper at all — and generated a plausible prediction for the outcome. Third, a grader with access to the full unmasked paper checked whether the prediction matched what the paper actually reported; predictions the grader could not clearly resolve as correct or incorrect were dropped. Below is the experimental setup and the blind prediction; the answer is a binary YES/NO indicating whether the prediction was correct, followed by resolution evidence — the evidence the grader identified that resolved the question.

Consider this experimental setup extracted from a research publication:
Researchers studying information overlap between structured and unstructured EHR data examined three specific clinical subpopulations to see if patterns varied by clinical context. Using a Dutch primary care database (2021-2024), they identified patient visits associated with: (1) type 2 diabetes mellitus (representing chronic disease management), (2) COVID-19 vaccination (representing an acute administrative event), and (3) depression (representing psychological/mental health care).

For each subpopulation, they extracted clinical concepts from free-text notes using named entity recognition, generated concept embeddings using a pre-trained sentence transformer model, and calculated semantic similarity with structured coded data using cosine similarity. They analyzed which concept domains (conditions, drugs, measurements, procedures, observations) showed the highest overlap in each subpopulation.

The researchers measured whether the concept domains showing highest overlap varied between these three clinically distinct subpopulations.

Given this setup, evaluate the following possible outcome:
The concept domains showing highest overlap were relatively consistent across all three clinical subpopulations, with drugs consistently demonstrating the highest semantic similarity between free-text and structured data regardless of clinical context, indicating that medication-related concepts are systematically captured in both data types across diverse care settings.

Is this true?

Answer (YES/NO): NO